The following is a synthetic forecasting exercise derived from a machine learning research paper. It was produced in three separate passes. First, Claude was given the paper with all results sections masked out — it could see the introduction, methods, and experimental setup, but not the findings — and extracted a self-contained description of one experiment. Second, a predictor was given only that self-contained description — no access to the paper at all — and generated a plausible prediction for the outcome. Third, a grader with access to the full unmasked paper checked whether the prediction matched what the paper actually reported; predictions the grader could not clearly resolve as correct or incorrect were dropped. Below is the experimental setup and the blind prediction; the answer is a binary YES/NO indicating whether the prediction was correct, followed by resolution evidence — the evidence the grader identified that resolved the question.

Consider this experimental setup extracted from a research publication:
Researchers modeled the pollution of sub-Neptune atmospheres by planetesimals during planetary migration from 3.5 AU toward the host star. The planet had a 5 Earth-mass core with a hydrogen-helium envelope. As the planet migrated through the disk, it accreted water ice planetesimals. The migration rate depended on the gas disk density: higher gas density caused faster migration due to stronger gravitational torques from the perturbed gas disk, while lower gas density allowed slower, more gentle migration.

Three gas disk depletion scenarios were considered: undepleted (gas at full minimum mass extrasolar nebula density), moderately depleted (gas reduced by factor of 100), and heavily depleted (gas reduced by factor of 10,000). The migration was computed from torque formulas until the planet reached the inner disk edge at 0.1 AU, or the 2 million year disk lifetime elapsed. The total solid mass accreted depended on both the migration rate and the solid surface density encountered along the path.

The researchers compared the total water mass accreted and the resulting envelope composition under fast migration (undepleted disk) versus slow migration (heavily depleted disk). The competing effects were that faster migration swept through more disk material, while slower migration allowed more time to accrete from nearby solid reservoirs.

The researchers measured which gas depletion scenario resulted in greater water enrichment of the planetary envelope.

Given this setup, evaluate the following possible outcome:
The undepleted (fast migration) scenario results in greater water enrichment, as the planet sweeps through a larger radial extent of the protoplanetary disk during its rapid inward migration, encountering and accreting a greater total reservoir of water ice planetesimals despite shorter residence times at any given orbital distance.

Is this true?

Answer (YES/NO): NO